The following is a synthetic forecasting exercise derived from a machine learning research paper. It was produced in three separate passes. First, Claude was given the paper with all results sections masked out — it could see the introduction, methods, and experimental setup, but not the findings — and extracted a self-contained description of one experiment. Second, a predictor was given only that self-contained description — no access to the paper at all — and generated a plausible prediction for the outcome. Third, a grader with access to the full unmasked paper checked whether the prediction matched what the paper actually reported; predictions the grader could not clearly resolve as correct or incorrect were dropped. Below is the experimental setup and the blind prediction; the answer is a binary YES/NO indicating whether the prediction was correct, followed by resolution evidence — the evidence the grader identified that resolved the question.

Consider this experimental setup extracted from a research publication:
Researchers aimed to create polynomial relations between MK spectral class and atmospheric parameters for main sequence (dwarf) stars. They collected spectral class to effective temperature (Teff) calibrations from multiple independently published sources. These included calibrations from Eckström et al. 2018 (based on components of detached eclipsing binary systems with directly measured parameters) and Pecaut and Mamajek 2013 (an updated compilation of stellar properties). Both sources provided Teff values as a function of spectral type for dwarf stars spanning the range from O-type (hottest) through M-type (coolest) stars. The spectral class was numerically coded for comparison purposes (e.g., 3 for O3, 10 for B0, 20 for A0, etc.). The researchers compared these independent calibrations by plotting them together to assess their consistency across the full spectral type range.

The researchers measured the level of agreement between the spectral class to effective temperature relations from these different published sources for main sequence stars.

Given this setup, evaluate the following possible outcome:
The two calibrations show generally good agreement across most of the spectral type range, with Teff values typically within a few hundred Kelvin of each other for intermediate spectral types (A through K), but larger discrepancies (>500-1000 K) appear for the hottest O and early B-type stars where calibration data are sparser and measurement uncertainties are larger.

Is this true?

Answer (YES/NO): NO